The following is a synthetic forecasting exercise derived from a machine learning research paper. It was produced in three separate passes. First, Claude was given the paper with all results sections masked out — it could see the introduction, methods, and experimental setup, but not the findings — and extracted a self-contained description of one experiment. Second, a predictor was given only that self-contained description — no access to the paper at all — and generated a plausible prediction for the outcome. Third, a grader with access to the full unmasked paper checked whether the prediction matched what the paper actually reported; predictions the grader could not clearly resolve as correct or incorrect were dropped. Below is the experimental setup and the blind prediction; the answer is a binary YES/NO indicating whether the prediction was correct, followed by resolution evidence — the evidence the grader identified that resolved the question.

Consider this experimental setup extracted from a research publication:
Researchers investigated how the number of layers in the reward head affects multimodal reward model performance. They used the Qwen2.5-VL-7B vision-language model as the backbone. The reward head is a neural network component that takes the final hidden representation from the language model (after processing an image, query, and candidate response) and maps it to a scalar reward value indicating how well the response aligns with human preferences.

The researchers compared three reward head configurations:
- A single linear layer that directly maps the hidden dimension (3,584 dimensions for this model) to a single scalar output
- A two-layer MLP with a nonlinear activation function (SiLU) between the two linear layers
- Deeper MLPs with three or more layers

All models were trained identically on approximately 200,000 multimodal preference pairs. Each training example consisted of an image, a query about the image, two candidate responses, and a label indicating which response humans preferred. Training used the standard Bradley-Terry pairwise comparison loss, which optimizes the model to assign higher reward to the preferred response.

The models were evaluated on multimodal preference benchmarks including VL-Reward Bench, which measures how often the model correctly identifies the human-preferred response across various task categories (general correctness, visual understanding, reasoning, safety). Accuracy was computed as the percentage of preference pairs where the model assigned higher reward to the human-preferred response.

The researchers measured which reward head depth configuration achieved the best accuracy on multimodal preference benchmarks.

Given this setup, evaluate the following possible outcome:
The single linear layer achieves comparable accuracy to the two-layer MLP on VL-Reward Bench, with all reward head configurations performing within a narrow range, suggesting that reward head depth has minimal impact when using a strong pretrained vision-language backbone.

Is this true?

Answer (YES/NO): NO